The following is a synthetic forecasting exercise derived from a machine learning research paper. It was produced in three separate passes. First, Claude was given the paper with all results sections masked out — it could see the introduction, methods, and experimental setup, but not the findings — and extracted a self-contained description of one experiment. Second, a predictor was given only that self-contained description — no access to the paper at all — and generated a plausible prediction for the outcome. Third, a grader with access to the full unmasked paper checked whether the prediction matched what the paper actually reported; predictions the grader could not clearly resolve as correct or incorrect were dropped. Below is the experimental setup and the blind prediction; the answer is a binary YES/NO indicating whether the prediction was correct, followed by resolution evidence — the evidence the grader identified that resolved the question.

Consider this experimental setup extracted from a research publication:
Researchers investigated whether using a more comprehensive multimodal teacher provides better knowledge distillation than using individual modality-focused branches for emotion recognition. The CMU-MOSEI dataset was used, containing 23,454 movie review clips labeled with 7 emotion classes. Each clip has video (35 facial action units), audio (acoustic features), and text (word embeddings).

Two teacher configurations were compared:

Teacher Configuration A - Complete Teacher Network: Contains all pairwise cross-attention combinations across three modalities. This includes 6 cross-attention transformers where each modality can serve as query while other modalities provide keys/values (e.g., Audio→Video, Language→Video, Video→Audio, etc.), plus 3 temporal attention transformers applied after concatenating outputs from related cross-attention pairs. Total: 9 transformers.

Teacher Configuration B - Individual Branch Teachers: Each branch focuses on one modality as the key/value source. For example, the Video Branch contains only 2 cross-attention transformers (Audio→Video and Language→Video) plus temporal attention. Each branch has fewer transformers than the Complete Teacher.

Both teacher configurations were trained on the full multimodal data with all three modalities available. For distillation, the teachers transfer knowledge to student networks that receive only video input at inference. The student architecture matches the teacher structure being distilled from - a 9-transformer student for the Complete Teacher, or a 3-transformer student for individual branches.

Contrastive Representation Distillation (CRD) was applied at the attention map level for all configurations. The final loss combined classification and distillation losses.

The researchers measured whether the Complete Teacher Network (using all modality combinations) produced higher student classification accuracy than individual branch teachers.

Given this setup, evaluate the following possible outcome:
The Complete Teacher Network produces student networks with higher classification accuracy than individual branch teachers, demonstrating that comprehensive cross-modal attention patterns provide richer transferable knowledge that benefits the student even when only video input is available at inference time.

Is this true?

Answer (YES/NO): YES